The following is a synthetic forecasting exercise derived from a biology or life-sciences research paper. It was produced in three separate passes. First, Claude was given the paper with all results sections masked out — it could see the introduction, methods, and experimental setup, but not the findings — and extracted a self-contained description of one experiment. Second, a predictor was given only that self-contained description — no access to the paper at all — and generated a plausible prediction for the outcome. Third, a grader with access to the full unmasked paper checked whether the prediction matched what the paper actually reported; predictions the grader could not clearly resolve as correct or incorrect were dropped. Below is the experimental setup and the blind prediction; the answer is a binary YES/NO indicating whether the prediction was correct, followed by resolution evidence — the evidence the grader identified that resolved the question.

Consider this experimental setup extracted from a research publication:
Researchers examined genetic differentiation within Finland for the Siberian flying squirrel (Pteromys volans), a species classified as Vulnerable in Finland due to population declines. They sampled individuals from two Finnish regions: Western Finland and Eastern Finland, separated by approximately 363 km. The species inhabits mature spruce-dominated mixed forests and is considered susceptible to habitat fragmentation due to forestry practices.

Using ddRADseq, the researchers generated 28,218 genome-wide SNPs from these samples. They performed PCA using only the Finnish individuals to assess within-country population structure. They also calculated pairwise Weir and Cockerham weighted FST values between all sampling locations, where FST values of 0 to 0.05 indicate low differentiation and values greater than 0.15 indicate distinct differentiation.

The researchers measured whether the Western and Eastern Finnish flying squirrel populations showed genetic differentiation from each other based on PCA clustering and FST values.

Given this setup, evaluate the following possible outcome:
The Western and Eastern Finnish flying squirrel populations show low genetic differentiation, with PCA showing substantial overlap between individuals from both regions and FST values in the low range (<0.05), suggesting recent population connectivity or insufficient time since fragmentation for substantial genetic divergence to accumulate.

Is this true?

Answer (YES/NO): YES